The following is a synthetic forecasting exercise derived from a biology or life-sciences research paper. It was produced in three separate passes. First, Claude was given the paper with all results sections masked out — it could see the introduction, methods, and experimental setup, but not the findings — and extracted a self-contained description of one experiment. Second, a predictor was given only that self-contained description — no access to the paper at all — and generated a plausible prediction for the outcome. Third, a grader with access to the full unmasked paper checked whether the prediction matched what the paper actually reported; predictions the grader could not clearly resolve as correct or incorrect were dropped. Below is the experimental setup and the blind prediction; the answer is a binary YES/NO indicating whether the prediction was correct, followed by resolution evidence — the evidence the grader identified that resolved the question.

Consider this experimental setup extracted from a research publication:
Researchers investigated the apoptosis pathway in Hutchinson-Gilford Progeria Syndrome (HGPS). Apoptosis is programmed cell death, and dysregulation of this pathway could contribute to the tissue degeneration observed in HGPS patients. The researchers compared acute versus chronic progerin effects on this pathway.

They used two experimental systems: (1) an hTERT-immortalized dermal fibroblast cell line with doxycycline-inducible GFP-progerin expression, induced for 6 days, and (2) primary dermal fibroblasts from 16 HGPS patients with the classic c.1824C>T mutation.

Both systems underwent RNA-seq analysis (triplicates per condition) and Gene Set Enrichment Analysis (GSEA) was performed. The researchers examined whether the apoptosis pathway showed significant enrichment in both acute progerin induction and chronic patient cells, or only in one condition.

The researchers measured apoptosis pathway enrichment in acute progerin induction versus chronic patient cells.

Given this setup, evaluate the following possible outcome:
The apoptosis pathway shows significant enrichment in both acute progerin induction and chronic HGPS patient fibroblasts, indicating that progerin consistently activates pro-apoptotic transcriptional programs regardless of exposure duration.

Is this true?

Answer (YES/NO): YES